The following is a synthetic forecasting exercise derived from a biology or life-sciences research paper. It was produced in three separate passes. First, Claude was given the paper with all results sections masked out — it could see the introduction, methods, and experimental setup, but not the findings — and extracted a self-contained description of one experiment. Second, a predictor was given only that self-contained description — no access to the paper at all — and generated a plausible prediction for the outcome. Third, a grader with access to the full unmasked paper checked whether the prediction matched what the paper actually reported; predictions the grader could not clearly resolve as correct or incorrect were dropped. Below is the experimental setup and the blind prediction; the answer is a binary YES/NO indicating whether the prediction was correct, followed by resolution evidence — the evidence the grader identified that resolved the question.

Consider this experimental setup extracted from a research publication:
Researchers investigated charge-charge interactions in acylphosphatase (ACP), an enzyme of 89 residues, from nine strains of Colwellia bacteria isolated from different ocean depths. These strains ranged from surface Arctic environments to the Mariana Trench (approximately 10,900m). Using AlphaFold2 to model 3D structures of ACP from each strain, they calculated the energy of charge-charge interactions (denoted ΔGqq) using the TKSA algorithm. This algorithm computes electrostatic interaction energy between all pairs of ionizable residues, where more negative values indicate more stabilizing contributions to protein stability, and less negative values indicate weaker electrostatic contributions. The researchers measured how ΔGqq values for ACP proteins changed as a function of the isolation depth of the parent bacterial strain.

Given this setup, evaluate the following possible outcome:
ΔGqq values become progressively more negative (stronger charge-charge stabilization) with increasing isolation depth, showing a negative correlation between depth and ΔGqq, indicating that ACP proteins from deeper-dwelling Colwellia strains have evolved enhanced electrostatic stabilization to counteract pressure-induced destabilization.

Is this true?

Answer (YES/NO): NO